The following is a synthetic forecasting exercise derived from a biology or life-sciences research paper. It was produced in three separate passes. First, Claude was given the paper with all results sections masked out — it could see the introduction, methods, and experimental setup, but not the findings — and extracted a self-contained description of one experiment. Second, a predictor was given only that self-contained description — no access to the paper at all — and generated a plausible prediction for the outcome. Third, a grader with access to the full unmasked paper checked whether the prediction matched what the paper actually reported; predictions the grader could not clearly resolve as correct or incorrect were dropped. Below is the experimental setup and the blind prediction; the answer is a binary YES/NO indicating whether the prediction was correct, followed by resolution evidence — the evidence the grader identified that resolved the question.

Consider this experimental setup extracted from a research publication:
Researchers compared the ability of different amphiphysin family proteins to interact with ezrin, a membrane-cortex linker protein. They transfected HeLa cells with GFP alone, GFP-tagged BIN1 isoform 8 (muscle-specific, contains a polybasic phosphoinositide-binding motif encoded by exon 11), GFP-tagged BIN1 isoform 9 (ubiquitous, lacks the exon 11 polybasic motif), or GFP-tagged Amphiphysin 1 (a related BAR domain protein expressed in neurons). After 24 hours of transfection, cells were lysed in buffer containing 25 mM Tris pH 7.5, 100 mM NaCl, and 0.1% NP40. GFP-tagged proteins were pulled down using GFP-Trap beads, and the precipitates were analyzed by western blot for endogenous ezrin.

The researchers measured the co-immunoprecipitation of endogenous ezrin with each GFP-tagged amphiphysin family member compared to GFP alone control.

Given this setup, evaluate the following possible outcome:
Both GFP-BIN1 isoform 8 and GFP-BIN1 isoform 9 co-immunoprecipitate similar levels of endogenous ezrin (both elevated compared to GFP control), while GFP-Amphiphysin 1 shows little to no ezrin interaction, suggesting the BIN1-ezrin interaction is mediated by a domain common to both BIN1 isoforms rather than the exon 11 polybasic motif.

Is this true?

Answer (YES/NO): NO